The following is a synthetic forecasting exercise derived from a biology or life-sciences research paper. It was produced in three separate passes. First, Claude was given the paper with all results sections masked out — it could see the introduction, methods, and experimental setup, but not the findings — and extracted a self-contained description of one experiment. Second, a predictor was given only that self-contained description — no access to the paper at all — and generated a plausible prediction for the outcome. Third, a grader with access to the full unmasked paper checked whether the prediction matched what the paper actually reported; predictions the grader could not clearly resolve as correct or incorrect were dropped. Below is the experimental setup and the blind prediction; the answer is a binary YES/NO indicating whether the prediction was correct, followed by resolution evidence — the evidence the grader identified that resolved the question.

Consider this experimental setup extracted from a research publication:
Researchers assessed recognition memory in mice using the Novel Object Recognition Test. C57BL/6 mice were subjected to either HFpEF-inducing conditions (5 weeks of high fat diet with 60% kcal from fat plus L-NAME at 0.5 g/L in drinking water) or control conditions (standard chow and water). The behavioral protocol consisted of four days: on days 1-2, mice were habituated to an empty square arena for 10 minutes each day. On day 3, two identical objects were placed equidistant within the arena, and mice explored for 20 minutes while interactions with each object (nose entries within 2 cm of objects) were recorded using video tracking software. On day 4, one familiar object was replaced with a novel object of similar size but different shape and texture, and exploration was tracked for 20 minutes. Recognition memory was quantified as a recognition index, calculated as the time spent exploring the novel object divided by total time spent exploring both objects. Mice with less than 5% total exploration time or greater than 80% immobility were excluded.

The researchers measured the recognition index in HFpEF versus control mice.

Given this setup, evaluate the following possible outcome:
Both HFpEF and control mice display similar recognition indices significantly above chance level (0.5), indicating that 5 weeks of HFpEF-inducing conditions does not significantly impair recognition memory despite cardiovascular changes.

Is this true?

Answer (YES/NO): NO